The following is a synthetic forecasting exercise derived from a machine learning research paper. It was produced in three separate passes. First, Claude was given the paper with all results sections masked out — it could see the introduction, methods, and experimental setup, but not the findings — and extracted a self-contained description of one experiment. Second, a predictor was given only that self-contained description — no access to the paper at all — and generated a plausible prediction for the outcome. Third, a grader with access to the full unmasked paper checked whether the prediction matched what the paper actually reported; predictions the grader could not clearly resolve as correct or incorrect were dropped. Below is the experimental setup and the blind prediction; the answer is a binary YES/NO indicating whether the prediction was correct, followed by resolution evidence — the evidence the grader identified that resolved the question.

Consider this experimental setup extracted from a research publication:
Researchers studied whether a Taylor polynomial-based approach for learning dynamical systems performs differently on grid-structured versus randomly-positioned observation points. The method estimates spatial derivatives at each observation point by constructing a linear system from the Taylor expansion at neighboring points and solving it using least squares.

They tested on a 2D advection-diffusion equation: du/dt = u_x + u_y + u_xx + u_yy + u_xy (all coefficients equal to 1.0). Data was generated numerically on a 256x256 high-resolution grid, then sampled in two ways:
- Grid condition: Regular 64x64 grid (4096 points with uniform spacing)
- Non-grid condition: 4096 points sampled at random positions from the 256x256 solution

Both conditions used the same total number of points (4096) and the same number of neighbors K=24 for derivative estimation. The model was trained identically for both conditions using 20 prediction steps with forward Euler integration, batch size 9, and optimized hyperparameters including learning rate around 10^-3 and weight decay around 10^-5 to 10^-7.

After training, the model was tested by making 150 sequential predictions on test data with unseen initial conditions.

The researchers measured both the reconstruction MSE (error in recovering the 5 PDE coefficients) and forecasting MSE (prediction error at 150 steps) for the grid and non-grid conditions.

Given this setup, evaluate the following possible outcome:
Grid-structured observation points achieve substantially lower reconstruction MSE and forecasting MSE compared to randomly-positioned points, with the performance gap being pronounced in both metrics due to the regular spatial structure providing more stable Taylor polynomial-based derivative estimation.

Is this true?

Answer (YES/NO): NO